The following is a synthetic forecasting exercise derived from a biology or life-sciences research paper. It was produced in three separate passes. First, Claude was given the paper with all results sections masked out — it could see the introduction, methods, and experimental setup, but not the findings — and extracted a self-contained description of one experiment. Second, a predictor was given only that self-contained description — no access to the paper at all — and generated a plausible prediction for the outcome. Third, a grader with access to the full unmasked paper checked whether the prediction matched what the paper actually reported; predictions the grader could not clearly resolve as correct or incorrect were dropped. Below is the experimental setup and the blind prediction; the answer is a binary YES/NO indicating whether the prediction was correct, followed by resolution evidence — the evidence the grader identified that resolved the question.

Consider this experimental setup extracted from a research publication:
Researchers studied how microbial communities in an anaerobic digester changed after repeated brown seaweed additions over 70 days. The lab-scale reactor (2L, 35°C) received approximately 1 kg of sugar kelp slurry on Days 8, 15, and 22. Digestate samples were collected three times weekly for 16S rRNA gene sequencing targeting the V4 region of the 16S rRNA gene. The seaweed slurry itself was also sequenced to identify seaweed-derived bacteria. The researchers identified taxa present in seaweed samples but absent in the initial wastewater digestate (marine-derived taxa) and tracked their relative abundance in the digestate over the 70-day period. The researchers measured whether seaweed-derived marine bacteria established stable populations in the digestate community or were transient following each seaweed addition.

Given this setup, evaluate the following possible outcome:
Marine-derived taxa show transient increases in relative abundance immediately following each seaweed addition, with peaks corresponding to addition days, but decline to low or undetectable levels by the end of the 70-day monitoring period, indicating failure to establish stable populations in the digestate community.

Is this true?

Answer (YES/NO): NO